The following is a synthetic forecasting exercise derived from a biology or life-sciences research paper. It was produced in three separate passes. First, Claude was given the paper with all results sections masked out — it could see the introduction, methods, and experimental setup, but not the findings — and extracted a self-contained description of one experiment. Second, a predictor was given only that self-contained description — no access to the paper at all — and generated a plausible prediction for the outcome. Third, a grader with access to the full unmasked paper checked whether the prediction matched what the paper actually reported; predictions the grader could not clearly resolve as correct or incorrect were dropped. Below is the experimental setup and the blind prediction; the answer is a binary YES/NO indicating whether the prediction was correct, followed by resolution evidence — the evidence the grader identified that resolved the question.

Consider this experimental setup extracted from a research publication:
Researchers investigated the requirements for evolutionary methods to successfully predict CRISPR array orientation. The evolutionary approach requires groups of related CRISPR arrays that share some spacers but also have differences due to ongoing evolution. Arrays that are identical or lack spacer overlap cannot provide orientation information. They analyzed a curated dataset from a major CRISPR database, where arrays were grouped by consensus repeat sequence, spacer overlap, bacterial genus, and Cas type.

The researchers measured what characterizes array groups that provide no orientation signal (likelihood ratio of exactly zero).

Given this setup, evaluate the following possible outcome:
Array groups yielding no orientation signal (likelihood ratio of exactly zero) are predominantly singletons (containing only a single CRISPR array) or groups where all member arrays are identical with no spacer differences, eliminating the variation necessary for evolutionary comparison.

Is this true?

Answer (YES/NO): NO